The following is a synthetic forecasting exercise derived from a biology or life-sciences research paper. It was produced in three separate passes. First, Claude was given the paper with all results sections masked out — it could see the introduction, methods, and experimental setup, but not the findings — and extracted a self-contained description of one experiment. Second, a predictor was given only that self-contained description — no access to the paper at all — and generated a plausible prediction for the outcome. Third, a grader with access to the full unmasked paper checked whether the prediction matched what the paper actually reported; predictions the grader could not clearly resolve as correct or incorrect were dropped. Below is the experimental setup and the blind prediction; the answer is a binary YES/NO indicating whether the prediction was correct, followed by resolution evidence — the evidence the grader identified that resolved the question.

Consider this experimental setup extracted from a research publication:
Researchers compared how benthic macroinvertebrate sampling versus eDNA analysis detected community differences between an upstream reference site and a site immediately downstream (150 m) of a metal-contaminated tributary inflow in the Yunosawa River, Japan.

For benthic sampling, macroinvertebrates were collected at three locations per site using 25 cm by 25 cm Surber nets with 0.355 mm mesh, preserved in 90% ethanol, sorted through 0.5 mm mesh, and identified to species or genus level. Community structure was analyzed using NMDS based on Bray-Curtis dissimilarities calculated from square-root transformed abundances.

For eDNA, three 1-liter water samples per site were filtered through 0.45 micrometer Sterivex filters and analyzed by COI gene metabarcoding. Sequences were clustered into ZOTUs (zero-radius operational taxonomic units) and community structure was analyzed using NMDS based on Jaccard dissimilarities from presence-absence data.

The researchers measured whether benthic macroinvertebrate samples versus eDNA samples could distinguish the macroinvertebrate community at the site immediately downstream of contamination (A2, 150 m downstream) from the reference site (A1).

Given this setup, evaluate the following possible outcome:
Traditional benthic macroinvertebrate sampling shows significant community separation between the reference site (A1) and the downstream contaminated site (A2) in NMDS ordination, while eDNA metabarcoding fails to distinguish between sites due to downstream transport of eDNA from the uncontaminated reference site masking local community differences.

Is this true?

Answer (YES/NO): NO